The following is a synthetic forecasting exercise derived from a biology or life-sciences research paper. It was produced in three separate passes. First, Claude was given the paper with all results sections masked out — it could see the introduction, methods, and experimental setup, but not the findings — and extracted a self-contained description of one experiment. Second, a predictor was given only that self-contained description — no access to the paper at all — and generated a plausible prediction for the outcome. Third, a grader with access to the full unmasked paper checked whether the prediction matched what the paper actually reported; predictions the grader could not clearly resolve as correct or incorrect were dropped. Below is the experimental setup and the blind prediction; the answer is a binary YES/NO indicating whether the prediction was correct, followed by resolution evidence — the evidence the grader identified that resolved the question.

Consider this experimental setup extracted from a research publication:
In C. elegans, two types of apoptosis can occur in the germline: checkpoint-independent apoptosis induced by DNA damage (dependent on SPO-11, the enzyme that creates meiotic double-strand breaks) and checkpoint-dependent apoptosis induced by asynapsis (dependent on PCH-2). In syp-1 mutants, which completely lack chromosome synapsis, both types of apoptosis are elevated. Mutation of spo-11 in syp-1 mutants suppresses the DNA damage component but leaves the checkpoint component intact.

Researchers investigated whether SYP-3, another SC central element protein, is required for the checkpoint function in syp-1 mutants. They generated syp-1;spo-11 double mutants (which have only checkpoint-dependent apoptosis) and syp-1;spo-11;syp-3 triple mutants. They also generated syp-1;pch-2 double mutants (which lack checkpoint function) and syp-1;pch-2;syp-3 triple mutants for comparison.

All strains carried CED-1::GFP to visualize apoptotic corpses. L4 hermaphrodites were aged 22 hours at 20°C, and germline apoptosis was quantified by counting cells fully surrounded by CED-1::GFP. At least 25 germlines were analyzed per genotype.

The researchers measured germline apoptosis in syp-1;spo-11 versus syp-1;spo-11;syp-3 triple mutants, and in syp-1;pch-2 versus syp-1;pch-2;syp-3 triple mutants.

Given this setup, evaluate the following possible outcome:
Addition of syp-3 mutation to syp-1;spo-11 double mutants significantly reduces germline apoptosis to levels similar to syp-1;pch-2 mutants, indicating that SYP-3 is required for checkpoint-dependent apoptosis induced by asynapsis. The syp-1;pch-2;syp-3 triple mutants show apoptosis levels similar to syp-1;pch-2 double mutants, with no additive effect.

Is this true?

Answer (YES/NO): NO